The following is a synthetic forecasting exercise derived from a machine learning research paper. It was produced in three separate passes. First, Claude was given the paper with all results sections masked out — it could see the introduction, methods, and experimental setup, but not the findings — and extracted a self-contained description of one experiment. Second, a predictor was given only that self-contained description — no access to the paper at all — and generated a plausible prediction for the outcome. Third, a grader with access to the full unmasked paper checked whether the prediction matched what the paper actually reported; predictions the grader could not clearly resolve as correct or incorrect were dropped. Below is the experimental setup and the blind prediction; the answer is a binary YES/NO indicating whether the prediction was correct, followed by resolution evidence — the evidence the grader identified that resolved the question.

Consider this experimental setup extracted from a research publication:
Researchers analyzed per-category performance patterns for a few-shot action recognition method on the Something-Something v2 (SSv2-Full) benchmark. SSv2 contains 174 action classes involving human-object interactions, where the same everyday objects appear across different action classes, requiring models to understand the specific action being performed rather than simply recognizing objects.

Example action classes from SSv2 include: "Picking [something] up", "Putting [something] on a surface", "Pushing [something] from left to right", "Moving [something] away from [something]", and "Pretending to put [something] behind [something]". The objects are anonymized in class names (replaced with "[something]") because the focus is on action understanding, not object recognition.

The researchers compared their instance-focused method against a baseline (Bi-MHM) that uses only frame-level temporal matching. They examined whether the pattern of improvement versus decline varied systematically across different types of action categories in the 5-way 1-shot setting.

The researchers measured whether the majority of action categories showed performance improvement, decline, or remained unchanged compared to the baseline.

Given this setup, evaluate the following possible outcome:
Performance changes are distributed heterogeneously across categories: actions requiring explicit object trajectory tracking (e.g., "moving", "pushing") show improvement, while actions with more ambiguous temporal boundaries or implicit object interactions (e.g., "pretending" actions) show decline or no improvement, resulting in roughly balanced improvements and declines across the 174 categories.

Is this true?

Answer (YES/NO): NO